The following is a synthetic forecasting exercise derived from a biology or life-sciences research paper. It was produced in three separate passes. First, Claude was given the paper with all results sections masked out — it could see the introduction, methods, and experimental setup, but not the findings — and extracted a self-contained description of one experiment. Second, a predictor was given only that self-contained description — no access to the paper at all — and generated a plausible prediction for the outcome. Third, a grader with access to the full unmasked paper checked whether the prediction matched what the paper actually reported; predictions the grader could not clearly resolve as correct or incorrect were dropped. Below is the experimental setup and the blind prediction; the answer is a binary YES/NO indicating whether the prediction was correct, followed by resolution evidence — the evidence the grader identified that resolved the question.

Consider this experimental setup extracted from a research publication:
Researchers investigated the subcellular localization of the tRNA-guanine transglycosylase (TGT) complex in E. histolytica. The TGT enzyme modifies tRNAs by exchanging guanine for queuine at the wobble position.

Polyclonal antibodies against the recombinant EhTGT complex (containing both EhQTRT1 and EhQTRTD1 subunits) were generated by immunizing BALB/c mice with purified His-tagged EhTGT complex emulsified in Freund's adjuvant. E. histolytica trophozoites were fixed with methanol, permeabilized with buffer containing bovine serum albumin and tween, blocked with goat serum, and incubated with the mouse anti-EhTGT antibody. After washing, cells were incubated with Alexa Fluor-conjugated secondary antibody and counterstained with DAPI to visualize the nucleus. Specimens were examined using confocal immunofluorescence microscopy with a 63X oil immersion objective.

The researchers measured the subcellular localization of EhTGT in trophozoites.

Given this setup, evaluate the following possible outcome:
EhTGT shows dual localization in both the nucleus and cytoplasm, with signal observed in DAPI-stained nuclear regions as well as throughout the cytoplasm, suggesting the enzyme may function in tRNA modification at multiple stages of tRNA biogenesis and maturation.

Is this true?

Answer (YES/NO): NO